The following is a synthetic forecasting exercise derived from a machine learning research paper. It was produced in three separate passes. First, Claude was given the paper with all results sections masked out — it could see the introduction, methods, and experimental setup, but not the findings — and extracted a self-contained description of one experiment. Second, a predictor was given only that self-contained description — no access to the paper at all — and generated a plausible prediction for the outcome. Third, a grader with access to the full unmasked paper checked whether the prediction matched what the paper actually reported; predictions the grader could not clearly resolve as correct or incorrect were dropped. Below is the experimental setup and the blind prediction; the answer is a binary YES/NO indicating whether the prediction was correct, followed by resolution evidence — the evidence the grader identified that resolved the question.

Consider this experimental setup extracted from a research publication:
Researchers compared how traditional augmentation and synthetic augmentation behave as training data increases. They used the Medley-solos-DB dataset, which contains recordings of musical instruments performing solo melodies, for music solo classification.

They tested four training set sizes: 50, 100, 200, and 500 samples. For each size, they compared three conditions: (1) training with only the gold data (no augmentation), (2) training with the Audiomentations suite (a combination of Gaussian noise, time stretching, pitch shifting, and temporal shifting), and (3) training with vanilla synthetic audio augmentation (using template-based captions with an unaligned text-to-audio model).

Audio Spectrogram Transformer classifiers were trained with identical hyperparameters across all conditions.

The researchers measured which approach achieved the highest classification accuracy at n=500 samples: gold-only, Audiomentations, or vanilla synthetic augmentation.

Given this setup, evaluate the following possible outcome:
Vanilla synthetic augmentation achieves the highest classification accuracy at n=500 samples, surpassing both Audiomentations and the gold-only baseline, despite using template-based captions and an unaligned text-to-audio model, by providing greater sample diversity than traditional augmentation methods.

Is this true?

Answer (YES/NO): NO